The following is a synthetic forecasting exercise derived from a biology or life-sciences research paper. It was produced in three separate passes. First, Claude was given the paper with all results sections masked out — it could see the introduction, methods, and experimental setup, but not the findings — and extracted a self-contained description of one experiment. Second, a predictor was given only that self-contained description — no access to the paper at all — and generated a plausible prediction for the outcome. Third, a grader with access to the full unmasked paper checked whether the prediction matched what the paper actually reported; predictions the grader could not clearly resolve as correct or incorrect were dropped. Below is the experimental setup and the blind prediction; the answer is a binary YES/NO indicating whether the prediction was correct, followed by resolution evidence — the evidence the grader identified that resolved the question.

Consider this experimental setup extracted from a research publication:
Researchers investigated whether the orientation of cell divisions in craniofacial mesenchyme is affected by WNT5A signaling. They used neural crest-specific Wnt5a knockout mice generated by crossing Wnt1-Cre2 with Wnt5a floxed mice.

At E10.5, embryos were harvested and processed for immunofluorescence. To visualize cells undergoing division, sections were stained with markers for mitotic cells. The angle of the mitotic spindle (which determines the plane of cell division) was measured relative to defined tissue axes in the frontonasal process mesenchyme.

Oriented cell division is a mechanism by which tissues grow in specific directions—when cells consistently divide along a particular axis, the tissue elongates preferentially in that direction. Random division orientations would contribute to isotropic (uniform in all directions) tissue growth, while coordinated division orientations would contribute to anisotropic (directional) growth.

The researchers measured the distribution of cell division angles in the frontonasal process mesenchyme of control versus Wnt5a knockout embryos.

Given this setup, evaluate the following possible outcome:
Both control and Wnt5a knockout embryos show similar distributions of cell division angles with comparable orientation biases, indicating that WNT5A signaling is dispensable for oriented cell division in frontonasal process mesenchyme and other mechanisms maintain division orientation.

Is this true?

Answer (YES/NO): NO